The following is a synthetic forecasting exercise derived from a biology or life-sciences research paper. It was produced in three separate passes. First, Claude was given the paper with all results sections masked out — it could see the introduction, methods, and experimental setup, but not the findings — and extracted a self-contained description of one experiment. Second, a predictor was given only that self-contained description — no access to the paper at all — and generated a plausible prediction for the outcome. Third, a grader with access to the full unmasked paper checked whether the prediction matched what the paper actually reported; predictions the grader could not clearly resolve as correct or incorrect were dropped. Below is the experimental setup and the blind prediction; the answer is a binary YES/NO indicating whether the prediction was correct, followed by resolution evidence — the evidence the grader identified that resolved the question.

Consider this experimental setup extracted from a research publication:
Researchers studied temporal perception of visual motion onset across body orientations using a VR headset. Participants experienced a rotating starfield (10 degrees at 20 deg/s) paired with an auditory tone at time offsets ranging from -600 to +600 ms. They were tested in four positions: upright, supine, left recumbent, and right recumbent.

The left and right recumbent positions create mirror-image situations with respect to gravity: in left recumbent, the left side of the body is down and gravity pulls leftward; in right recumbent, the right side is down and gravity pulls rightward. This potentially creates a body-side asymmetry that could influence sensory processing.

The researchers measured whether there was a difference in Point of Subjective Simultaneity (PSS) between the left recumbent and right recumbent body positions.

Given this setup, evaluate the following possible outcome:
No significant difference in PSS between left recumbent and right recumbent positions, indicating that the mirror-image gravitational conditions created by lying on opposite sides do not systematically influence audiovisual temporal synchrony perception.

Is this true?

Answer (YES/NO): YES